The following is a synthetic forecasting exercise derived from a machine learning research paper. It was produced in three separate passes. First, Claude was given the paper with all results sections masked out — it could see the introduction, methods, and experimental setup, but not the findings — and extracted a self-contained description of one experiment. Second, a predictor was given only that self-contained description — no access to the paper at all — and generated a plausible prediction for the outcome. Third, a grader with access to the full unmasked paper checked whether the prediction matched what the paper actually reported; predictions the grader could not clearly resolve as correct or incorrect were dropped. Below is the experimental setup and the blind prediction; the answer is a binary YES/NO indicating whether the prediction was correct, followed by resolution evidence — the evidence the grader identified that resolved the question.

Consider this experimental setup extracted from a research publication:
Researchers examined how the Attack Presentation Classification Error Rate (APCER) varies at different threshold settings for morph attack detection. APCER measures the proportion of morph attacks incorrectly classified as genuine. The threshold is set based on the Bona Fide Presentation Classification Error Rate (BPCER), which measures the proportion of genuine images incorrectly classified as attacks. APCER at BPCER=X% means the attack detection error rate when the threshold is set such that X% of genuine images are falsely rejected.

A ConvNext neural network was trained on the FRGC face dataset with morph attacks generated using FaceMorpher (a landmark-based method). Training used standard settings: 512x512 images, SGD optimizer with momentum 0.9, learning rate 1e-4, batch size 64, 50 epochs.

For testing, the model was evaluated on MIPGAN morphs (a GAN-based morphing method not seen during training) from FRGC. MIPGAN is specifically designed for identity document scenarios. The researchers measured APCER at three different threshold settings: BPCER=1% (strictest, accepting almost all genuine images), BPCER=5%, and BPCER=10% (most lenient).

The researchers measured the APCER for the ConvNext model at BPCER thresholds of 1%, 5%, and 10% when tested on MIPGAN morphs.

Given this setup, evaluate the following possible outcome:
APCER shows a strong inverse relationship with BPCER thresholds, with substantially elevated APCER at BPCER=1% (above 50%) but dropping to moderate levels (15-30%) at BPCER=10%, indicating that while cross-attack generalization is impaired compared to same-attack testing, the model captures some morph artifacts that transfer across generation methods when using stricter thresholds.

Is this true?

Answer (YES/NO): NO